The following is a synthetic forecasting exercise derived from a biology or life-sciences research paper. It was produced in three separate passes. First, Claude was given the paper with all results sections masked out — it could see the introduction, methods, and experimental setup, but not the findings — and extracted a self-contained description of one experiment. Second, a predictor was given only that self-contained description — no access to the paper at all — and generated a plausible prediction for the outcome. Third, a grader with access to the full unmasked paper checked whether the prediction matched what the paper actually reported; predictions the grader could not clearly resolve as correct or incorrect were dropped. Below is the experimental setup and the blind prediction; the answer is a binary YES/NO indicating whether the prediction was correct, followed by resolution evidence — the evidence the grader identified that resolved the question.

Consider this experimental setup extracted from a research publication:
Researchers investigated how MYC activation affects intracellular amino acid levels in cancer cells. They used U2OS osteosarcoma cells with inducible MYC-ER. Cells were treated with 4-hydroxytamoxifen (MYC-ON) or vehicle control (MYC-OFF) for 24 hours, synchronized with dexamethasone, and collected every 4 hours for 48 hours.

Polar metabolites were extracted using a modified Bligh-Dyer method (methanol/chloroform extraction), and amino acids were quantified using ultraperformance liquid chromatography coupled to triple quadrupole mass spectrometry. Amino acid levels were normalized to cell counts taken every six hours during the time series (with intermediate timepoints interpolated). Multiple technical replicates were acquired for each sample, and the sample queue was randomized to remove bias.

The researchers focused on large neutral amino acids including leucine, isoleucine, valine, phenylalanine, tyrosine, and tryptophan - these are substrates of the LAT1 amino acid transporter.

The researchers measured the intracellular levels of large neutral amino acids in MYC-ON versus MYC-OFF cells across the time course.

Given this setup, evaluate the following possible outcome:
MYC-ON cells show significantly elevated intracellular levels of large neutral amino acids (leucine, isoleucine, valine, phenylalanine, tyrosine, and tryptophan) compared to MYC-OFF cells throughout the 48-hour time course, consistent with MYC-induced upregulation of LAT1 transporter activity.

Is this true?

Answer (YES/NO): YES